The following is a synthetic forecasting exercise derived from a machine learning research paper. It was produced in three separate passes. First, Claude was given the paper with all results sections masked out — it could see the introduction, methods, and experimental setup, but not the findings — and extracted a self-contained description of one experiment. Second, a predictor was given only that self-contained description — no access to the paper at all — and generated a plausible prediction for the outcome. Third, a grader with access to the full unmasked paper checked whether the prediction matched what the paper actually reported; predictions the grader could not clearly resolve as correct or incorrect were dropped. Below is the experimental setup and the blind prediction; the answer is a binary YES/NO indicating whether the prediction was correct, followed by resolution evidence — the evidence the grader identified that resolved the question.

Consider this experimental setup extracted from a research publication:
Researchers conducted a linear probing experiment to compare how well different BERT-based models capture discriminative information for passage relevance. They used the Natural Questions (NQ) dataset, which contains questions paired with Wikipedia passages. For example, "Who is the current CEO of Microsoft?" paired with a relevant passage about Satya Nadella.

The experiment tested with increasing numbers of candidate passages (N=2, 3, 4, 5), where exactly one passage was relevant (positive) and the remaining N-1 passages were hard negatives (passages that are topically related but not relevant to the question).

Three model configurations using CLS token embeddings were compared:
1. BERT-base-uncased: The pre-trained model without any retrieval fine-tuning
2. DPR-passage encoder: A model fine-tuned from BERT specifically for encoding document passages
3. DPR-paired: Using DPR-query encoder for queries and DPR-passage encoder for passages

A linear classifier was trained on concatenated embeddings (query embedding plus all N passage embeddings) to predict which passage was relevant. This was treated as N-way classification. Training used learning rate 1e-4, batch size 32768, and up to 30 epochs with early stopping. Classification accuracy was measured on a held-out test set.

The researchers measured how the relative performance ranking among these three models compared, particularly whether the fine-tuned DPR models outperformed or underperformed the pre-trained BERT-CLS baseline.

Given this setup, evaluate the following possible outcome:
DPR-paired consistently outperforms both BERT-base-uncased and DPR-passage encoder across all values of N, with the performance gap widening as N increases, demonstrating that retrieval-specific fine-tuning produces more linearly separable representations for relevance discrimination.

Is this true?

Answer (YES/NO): NO